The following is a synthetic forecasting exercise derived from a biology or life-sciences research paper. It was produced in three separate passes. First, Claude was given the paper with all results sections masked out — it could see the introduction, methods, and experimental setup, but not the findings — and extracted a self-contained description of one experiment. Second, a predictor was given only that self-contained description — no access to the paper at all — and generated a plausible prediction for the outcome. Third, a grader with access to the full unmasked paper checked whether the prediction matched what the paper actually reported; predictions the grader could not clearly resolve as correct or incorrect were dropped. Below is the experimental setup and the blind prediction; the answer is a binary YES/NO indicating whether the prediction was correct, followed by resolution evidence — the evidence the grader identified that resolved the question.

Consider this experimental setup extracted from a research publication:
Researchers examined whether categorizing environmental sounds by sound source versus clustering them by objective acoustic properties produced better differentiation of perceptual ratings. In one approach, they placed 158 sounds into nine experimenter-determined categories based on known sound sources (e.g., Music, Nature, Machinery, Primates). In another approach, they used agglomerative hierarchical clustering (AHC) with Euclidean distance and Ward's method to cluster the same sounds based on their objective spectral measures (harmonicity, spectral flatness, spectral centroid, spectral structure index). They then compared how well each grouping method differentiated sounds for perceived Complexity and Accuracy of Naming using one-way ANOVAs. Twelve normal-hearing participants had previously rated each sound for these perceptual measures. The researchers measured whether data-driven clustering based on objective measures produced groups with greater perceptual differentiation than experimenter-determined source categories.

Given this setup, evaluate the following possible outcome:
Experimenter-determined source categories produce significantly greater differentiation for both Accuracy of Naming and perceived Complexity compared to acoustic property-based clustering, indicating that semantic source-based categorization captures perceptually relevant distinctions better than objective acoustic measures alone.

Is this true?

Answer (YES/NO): NO